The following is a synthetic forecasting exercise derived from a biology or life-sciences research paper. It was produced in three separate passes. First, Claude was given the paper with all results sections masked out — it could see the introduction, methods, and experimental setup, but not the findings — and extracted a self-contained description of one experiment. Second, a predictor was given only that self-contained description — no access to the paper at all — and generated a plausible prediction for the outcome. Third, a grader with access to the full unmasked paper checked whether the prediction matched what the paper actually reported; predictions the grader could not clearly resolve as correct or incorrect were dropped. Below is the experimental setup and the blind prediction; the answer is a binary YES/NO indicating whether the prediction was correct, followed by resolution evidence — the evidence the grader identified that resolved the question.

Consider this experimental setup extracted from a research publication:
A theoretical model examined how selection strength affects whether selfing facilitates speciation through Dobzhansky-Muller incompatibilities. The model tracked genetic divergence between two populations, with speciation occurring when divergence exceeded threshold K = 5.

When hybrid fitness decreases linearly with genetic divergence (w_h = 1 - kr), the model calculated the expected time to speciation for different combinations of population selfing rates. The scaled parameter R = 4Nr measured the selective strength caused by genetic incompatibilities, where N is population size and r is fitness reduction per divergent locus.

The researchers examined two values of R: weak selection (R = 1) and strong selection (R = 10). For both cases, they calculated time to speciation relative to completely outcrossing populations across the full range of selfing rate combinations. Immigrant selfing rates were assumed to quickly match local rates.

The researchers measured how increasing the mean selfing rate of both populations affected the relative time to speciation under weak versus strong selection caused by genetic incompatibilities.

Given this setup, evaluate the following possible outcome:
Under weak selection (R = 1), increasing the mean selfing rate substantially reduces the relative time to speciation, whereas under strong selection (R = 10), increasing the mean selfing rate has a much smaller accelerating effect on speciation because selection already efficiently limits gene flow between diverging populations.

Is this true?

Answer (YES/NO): NO